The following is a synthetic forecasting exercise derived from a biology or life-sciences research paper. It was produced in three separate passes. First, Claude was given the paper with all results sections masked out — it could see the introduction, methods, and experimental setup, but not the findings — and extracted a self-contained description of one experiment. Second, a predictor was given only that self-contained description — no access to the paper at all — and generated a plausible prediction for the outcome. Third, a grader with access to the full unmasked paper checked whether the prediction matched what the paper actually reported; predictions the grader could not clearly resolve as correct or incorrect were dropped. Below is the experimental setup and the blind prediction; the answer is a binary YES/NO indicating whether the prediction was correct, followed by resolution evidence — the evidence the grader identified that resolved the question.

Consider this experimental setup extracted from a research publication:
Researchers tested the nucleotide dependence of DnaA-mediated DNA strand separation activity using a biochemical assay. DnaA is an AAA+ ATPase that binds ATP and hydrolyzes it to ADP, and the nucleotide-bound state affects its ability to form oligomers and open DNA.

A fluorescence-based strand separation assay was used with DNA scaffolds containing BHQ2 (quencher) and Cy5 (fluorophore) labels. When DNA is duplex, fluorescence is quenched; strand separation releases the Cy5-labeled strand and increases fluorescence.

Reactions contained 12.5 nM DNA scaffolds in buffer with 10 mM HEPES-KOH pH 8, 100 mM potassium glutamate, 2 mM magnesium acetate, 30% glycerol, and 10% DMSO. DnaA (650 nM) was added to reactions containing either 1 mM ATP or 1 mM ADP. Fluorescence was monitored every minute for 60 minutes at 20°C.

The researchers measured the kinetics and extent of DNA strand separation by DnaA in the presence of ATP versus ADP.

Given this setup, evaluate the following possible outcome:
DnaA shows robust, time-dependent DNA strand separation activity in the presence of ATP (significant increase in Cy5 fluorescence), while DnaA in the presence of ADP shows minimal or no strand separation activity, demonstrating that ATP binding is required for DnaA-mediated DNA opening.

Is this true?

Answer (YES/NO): YES